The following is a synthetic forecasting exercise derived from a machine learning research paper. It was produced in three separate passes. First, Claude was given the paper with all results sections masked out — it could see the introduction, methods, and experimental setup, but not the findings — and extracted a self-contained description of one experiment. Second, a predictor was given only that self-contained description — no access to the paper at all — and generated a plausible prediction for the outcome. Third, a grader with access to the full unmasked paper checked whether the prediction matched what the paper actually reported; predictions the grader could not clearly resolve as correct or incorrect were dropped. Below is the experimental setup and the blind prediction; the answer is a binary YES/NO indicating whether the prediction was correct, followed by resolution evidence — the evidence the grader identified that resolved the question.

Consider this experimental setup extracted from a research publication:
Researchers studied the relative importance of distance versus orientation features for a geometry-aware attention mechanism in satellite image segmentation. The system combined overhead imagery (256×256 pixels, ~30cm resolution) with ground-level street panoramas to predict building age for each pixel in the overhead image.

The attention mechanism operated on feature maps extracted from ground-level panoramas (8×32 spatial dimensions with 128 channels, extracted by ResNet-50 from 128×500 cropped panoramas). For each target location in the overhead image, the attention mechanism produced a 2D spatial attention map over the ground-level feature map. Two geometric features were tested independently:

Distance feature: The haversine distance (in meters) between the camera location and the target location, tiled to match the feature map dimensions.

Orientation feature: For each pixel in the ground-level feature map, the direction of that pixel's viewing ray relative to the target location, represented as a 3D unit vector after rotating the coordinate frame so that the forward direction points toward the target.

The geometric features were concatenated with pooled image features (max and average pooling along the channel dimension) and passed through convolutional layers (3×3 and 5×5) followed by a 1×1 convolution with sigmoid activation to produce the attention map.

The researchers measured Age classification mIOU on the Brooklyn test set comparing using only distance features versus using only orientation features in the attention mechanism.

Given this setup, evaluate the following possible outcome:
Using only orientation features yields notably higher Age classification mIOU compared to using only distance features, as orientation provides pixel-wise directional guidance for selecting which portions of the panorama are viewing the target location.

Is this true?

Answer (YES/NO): NO